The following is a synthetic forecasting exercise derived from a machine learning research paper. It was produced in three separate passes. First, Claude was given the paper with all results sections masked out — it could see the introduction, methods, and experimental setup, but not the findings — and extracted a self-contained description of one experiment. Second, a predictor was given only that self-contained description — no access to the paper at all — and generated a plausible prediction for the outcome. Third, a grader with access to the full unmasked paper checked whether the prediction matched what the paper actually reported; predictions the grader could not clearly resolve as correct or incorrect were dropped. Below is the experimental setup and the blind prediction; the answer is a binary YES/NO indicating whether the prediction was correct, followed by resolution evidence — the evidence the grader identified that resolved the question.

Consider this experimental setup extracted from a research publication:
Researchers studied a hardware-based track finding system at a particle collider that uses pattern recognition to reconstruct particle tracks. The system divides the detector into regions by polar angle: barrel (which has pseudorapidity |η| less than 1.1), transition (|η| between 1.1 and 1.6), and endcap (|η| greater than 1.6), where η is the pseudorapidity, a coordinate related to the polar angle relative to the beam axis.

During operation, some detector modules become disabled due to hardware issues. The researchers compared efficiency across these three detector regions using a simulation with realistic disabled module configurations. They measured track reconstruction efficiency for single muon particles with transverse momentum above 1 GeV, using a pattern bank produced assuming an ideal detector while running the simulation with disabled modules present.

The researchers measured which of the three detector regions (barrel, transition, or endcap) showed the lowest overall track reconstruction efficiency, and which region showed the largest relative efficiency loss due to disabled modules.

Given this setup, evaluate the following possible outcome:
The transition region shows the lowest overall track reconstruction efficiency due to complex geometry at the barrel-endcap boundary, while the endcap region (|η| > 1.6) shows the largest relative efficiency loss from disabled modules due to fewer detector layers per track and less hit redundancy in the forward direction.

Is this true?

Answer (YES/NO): NO